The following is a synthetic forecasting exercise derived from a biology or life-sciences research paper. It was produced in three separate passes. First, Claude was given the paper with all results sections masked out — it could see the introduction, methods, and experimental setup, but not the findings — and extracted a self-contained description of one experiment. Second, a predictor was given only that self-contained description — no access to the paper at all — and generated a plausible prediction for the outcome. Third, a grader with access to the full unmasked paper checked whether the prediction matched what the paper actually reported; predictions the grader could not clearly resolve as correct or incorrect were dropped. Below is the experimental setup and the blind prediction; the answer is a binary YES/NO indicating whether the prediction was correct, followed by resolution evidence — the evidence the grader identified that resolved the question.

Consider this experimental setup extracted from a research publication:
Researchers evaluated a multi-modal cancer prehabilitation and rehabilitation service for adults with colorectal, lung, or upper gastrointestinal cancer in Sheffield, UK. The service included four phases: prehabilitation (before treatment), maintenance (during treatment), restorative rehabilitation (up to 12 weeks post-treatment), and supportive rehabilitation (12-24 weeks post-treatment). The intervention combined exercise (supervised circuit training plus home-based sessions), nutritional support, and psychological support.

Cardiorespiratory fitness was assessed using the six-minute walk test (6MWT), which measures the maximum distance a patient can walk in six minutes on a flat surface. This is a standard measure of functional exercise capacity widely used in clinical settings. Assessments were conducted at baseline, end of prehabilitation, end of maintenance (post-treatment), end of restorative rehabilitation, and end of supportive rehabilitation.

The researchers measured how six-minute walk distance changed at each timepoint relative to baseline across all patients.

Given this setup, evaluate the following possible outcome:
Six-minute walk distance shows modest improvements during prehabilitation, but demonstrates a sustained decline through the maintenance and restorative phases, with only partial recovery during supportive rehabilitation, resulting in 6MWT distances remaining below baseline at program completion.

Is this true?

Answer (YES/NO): NO